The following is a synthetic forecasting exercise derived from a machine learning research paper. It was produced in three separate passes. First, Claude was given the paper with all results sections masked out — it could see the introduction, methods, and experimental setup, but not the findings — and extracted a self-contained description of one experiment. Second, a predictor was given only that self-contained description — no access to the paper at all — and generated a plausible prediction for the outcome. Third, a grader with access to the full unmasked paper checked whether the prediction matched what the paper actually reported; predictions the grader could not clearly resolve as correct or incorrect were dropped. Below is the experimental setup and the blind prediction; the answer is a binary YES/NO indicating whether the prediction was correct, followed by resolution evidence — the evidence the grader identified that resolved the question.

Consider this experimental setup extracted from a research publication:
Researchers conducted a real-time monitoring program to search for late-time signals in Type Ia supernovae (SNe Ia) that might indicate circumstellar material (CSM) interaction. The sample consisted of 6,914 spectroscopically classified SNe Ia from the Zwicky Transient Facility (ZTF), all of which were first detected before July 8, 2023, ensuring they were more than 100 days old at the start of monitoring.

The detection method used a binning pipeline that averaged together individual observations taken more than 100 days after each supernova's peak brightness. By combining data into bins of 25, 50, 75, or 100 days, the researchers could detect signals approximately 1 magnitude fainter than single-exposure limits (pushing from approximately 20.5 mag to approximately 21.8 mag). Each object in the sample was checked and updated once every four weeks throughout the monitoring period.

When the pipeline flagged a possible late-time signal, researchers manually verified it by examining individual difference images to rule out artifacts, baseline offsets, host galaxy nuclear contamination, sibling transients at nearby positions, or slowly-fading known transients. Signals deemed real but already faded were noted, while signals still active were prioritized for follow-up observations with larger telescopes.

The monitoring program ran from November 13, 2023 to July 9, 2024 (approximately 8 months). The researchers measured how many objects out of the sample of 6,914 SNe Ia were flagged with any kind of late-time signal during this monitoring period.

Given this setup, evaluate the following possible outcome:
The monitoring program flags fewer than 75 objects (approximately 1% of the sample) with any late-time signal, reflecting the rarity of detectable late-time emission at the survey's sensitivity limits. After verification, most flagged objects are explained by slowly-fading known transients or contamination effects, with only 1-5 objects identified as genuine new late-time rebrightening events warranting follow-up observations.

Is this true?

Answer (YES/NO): NO